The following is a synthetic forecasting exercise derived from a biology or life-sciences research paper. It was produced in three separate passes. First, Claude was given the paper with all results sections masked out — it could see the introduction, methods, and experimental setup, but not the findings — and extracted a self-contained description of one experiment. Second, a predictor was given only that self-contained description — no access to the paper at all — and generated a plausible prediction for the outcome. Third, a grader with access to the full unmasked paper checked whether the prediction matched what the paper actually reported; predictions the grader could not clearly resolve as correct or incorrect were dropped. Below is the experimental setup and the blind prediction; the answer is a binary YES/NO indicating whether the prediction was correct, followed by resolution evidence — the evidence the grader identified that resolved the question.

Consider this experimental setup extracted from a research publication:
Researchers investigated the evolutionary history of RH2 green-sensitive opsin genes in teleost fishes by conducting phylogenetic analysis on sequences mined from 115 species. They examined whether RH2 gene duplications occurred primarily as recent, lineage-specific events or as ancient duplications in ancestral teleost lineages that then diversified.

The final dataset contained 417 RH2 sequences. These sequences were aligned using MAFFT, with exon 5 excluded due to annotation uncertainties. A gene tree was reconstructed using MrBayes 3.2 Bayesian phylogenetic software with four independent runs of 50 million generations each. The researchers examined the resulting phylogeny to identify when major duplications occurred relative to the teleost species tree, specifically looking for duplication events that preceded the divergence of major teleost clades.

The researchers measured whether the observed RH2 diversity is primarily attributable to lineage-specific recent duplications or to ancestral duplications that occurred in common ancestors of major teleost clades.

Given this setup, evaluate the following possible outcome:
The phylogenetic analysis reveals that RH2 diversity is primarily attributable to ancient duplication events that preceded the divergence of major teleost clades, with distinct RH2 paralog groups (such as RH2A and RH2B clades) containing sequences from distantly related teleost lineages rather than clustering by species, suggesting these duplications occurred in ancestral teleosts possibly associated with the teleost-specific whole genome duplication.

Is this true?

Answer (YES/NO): NO